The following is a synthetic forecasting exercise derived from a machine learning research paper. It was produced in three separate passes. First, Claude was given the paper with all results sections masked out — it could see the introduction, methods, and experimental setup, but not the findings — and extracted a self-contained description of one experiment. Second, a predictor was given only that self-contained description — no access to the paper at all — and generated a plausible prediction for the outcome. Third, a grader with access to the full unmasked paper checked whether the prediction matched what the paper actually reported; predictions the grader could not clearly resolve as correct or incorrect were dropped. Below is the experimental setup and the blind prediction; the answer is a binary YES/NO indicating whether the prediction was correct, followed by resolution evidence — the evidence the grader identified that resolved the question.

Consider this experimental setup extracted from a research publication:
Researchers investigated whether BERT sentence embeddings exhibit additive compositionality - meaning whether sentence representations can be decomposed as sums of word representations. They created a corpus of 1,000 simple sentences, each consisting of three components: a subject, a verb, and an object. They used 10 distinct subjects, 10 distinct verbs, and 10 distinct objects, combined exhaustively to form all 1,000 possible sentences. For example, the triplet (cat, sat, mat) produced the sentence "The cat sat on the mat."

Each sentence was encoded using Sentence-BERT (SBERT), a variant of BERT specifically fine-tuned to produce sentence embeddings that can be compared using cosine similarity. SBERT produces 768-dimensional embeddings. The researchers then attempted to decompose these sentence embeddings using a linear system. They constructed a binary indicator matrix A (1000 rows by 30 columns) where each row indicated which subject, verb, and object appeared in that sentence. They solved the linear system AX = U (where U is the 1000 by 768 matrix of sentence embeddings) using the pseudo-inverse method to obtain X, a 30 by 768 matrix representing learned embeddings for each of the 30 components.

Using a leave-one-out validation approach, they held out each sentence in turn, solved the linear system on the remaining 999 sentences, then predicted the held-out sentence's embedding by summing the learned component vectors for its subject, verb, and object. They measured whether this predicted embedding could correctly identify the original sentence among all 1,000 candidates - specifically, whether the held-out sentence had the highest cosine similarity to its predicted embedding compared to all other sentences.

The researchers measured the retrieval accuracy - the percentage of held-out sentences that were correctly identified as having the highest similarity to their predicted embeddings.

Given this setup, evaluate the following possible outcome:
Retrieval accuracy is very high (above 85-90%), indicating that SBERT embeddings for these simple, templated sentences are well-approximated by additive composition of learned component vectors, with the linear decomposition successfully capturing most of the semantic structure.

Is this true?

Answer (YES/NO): YES